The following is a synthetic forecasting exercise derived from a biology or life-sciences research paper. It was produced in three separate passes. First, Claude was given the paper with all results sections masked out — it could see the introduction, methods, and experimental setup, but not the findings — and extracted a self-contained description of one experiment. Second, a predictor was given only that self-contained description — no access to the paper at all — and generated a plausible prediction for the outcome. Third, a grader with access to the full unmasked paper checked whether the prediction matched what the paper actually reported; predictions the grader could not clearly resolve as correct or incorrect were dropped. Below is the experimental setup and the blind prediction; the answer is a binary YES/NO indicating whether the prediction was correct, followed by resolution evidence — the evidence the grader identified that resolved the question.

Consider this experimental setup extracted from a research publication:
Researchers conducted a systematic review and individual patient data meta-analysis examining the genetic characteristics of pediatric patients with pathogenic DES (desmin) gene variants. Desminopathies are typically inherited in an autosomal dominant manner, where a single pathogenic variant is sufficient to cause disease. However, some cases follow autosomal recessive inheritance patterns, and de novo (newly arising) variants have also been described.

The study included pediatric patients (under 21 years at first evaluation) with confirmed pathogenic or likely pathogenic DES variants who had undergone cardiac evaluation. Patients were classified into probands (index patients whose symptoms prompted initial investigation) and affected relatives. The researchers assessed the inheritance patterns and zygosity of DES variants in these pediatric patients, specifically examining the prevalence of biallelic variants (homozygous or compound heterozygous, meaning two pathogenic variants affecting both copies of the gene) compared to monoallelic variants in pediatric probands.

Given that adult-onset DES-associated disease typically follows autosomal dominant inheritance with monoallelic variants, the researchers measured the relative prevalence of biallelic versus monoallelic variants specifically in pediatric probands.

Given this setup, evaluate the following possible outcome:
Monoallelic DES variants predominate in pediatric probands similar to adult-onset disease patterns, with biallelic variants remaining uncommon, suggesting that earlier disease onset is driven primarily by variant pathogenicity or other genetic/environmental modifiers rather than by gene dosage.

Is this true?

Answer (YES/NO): NO